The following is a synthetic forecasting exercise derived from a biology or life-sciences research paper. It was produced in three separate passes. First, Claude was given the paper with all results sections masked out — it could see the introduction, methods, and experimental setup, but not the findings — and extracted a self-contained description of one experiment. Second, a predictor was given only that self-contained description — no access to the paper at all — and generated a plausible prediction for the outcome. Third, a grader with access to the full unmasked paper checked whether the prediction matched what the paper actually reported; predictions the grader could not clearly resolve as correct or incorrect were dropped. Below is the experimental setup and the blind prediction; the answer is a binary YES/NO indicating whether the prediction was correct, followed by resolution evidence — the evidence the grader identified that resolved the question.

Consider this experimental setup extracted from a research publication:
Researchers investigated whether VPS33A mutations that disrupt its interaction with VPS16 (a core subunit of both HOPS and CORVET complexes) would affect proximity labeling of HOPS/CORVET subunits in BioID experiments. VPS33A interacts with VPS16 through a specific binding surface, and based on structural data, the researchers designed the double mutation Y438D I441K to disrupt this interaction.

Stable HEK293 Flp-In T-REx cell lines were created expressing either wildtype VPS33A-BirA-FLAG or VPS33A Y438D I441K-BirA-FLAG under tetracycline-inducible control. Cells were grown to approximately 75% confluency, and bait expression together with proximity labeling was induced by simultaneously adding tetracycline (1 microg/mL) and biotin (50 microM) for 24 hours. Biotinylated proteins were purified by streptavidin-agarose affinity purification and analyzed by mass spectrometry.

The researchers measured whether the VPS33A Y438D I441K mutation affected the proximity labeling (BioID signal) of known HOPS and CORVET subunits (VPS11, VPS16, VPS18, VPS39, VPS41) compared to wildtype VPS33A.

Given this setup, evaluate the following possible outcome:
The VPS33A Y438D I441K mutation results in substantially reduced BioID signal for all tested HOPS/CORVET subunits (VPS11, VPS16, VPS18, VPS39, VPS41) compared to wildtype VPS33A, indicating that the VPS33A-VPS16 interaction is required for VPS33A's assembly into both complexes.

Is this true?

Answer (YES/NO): NO